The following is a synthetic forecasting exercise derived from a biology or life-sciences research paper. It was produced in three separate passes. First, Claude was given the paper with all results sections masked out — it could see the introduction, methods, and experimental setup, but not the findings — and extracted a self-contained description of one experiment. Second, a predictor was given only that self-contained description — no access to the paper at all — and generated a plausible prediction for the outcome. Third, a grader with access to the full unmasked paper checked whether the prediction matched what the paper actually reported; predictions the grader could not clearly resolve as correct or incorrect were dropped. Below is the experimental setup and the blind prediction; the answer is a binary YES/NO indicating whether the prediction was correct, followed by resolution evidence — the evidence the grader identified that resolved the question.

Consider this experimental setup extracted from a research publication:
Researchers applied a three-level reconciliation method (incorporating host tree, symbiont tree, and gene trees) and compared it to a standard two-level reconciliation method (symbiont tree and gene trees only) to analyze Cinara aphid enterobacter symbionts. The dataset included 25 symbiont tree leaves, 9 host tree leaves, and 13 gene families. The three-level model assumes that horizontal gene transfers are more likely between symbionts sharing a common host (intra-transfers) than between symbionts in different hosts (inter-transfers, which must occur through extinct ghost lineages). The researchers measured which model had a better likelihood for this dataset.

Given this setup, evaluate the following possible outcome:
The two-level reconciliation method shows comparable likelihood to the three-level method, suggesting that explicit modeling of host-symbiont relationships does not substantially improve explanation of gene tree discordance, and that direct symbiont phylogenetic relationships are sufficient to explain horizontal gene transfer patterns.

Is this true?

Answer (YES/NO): NO